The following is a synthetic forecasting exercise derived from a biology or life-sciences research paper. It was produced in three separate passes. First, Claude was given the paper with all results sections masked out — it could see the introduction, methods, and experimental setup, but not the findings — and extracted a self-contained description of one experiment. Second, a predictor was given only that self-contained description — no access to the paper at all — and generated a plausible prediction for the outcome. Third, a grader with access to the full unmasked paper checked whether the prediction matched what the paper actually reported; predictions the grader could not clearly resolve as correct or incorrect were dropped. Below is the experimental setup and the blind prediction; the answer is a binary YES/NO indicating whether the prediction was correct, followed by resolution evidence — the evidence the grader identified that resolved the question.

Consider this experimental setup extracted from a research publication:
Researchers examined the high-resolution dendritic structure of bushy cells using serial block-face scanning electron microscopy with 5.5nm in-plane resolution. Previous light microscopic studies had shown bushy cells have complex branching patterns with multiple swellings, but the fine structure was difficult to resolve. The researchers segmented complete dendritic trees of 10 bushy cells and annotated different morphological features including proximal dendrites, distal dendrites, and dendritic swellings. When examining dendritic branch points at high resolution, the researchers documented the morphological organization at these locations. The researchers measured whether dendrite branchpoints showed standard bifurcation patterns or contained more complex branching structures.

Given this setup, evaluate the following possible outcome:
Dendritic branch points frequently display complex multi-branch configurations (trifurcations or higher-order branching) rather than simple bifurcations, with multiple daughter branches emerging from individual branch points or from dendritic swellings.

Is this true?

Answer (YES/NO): YES